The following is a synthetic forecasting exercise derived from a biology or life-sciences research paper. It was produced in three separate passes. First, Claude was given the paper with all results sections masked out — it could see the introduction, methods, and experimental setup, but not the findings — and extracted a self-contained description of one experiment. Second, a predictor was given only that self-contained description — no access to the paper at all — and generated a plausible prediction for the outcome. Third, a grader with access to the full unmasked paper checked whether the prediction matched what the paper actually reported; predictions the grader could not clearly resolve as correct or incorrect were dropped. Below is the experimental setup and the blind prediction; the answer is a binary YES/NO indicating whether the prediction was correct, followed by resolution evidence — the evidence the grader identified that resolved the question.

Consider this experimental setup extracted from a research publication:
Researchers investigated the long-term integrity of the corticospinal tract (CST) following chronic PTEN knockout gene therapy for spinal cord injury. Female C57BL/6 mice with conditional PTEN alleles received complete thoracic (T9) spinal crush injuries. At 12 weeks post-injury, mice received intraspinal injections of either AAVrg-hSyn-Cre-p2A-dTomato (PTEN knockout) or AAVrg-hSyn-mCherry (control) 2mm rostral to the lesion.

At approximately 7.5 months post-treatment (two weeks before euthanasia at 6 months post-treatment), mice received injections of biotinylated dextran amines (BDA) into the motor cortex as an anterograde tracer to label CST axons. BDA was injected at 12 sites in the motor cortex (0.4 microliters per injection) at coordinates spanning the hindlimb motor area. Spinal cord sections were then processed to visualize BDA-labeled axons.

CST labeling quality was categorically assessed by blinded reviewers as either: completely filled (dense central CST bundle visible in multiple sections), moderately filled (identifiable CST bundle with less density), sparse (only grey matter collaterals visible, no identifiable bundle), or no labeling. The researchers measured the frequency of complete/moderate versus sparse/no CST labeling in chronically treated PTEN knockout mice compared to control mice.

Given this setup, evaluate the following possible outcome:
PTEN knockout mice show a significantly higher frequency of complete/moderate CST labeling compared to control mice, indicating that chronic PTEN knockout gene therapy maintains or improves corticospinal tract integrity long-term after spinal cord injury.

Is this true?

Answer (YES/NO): NO